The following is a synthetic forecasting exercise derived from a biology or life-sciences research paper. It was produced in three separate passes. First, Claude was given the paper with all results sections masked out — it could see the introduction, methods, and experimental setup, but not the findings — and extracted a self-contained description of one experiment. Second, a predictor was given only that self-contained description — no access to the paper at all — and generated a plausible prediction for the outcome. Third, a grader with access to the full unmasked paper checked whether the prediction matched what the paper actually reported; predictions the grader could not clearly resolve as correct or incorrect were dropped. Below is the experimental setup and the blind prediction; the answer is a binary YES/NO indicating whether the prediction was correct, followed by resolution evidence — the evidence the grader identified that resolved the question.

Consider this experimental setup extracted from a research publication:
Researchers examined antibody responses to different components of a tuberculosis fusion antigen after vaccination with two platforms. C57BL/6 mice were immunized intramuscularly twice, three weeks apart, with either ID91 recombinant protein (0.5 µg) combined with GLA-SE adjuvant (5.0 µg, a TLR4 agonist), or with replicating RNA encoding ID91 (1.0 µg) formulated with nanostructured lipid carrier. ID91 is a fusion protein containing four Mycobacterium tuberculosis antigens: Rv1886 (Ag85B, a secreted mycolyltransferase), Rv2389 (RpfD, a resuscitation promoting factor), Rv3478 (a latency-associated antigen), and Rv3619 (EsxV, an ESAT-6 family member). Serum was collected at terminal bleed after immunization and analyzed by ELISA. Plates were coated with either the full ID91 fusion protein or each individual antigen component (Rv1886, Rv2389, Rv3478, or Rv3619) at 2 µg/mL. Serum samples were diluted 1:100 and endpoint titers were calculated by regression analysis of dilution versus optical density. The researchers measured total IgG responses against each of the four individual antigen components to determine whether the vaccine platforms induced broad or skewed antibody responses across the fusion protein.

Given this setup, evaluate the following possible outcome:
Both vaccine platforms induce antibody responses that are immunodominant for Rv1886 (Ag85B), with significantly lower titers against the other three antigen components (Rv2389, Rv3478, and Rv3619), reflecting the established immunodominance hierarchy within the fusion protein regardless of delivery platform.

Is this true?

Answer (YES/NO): YES